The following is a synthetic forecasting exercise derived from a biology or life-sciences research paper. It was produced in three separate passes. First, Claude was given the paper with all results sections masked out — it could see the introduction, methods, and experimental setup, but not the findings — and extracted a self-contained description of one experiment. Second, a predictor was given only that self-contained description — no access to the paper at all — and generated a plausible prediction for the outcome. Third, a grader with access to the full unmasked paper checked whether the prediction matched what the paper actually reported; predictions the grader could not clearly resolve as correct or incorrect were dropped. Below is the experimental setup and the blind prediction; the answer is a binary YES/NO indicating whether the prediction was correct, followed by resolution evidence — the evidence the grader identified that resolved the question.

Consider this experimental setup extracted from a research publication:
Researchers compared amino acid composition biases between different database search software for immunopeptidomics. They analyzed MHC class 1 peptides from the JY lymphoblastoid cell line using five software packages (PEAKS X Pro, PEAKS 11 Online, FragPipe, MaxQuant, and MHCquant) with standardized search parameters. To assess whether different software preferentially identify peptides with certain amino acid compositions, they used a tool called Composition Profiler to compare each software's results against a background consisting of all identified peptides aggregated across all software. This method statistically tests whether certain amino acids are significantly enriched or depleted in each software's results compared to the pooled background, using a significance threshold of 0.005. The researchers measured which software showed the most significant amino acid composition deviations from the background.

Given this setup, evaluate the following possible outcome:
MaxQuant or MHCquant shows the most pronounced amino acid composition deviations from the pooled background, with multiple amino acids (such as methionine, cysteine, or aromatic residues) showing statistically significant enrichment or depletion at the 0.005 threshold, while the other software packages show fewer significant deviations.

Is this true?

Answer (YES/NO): YES